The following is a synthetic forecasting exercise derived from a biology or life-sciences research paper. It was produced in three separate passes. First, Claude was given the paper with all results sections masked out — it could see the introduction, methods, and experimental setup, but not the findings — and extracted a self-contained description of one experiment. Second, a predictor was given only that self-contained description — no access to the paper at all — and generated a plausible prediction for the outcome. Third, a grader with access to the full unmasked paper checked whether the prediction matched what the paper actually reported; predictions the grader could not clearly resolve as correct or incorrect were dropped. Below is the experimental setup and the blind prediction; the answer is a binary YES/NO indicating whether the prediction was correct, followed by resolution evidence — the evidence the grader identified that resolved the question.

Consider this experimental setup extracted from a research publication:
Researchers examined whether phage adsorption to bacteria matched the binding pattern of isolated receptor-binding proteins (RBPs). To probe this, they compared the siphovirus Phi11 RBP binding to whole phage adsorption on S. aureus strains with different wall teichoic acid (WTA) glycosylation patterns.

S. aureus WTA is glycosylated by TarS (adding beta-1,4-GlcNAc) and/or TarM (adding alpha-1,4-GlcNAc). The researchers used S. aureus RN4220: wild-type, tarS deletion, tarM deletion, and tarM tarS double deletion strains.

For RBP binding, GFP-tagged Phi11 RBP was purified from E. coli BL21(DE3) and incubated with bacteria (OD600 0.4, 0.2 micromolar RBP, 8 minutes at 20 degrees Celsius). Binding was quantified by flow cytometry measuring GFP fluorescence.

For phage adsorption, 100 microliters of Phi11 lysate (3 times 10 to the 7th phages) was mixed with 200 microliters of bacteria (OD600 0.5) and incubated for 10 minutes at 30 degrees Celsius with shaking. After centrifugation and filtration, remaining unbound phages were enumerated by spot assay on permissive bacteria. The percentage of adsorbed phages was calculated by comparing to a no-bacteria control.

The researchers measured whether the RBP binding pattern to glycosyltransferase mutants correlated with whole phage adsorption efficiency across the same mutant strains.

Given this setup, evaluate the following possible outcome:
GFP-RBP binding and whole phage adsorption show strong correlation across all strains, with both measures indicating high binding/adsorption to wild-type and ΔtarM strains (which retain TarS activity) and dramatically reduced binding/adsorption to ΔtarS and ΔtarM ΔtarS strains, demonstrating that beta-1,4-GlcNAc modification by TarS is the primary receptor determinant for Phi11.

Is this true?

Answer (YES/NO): NO